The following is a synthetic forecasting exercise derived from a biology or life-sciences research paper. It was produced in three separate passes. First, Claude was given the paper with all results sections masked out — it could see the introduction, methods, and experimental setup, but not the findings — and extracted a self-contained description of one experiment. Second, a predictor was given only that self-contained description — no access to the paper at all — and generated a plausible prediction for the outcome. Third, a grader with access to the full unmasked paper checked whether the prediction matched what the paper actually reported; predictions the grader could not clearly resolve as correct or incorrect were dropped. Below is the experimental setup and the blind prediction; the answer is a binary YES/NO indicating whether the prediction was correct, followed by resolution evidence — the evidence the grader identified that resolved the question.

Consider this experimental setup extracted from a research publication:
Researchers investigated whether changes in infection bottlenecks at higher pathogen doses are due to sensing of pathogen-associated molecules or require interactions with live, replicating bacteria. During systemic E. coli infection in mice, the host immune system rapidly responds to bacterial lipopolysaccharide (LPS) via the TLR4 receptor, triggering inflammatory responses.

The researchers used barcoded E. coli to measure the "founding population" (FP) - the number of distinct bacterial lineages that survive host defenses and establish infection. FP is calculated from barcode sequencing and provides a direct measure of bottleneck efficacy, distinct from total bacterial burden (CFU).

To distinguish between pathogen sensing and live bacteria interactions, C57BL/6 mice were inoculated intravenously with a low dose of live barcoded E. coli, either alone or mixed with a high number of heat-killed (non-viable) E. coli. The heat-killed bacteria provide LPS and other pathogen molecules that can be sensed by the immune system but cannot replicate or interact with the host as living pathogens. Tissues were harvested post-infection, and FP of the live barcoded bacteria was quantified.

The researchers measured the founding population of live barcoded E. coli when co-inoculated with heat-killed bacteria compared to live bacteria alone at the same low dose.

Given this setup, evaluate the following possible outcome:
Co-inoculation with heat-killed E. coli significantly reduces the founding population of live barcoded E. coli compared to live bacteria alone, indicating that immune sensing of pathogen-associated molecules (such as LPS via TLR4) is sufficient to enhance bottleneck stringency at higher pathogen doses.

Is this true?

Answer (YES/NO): NO